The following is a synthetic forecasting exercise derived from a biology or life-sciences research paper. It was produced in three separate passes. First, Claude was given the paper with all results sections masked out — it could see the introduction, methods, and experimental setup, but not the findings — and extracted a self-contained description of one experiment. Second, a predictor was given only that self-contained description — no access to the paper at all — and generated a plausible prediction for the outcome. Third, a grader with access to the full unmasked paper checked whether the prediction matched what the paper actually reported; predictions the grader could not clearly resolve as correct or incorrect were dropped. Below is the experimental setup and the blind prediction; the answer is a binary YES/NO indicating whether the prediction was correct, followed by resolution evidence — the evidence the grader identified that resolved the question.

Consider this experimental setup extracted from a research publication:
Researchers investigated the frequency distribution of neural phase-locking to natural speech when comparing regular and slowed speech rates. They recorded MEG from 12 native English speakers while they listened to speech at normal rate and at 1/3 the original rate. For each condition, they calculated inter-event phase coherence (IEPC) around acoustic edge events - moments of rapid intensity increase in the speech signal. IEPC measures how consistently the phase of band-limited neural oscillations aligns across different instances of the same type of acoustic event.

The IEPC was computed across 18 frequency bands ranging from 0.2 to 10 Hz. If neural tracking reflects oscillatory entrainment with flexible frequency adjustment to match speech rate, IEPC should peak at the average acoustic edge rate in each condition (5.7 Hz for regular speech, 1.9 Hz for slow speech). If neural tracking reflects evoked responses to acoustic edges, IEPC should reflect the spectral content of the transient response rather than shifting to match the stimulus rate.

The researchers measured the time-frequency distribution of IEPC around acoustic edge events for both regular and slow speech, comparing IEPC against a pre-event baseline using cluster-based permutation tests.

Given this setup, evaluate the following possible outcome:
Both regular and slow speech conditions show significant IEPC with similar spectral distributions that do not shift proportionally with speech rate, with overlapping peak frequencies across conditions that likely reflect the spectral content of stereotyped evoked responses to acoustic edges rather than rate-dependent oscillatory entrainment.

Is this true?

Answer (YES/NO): NO